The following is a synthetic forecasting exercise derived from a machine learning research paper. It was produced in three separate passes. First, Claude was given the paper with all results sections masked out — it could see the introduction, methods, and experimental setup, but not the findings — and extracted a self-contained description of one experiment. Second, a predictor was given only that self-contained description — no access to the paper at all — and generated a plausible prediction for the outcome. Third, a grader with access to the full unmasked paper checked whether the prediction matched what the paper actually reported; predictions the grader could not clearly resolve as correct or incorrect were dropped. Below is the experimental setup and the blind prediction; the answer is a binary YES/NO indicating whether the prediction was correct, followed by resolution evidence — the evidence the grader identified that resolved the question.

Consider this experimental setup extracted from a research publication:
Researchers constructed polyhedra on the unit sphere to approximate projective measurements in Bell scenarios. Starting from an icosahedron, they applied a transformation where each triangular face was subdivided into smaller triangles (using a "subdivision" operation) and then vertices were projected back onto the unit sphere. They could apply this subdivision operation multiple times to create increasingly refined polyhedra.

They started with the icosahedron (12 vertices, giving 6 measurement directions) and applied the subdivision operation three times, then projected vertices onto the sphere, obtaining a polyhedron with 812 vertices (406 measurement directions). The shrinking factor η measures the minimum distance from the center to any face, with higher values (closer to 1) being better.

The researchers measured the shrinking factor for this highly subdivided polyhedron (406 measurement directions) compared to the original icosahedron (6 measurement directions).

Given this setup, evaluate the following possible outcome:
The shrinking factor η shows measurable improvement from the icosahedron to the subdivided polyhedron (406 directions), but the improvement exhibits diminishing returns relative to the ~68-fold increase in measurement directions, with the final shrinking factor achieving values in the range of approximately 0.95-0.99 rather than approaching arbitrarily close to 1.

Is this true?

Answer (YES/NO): NO